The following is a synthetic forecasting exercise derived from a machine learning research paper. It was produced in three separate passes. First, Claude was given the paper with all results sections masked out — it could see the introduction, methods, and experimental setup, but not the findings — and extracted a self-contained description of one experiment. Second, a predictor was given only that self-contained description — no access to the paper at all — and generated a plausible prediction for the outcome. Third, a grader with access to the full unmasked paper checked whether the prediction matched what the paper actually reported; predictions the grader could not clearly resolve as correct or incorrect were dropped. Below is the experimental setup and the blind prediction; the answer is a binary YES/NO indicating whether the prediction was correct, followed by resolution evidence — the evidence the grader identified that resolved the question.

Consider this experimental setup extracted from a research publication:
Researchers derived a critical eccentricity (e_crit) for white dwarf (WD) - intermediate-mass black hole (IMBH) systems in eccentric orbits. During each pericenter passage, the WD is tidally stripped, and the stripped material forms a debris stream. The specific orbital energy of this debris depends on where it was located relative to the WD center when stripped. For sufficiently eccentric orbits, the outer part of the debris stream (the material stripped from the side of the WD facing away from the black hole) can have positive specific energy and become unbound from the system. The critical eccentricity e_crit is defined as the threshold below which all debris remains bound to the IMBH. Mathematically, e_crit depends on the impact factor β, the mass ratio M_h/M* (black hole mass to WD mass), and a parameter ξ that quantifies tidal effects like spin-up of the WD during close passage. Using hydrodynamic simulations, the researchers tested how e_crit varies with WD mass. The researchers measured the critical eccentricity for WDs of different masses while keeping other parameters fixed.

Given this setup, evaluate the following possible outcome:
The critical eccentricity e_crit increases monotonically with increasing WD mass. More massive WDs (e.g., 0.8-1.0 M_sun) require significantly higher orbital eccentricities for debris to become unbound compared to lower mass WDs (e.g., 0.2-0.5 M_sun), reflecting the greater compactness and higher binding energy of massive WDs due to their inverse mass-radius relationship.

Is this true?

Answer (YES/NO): NO